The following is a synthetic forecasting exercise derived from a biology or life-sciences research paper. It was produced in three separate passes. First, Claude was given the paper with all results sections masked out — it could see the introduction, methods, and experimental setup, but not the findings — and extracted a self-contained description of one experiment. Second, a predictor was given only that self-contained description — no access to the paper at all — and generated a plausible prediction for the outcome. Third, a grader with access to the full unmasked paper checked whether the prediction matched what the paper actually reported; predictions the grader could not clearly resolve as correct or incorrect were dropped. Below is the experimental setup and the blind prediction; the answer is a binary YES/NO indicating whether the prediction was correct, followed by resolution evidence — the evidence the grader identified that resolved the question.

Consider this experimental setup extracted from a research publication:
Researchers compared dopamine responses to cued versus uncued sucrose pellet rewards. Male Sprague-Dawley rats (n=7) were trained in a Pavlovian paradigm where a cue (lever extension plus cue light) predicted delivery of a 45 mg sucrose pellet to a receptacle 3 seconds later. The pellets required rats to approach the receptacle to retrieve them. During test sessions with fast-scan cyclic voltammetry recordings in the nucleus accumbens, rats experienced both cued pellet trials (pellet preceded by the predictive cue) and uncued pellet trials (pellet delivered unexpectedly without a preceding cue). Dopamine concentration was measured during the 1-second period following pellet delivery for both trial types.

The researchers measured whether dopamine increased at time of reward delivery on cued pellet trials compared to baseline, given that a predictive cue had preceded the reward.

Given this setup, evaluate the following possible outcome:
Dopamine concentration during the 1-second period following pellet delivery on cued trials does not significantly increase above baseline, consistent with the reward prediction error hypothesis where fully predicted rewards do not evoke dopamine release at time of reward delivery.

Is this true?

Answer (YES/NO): NO